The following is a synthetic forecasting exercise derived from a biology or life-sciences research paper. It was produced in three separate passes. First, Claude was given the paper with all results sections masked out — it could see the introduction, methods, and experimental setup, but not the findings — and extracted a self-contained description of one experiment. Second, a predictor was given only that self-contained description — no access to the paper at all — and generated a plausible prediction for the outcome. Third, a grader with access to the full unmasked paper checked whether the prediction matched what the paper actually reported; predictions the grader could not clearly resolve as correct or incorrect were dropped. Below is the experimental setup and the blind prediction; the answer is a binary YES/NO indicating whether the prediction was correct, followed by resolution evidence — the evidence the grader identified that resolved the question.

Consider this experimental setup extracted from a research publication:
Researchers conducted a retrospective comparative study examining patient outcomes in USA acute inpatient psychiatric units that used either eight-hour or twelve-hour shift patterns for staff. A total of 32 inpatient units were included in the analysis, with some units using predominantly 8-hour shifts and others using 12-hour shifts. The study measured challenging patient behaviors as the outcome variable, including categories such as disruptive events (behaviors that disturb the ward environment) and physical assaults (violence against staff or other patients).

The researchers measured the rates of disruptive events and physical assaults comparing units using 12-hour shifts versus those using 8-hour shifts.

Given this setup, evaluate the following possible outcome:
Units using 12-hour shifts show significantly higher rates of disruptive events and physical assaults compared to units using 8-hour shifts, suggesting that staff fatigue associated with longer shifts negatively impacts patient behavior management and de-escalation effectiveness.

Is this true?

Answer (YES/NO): YES